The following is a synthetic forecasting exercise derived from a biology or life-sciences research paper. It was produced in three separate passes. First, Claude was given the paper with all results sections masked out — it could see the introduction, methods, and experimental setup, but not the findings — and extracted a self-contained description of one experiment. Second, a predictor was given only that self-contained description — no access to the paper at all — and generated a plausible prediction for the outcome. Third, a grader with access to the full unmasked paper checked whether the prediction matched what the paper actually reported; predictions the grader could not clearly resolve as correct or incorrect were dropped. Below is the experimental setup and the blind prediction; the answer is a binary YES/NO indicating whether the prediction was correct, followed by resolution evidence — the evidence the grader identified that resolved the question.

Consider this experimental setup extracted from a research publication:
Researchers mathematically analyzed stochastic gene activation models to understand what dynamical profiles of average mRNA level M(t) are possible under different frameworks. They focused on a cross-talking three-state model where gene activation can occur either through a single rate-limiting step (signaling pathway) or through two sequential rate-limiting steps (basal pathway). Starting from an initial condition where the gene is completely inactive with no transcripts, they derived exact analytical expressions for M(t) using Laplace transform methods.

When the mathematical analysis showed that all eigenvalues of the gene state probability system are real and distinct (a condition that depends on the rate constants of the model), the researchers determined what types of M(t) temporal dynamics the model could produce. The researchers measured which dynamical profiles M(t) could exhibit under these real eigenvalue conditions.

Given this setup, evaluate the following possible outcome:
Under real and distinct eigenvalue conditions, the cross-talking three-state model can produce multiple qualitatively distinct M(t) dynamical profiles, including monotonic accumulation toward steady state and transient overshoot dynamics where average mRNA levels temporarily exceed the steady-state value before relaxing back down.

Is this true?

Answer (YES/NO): YES